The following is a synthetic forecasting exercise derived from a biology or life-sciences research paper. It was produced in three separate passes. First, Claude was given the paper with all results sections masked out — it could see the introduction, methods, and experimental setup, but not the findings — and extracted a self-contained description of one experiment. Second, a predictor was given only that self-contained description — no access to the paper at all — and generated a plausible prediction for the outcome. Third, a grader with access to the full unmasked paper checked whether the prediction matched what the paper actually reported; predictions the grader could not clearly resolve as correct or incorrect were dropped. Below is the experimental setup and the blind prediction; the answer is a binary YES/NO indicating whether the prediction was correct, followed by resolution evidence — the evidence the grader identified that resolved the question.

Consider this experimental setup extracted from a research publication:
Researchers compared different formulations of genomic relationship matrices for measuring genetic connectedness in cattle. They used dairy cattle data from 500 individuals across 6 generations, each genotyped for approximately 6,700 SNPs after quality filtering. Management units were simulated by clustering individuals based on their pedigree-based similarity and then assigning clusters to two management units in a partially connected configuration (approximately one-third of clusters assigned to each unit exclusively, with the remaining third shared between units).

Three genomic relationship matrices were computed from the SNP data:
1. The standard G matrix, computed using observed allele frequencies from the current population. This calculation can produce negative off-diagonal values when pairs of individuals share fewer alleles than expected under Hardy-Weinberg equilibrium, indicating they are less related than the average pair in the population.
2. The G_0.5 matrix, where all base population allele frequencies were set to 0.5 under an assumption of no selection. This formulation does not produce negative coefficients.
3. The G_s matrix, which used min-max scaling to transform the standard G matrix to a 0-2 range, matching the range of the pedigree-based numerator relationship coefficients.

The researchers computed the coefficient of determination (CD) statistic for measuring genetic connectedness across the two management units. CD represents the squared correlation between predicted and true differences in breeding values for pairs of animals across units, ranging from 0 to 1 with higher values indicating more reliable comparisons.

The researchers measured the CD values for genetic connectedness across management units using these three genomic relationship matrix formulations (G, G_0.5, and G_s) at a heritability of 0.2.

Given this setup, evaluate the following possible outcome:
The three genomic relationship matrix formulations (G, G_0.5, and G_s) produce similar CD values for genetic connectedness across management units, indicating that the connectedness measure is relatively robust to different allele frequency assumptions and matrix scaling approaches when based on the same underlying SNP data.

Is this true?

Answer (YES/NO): YES